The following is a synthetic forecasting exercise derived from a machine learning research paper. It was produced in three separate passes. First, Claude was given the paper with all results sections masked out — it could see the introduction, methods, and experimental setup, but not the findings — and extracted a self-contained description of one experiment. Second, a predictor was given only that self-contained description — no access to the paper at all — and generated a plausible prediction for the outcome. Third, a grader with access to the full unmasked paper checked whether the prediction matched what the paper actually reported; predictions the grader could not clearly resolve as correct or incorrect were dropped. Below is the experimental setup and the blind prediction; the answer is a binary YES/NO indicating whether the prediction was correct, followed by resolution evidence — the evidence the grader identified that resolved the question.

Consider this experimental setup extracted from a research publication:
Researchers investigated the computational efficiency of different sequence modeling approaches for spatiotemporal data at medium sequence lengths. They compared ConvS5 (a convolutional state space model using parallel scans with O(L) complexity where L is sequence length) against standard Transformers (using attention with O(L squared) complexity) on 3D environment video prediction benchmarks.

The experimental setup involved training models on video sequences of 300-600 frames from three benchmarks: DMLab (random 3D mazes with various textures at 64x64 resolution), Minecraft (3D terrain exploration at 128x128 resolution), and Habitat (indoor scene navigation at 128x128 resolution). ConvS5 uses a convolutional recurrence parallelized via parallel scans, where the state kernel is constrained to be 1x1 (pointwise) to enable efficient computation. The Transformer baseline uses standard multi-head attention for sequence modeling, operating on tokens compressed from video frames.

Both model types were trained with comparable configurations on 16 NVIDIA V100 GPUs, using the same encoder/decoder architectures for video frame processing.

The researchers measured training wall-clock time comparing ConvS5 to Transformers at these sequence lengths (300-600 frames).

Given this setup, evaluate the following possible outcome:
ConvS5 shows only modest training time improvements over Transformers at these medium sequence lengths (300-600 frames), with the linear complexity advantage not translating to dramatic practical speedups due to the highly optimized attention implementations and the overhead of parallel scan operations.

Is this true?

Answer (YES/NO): YES